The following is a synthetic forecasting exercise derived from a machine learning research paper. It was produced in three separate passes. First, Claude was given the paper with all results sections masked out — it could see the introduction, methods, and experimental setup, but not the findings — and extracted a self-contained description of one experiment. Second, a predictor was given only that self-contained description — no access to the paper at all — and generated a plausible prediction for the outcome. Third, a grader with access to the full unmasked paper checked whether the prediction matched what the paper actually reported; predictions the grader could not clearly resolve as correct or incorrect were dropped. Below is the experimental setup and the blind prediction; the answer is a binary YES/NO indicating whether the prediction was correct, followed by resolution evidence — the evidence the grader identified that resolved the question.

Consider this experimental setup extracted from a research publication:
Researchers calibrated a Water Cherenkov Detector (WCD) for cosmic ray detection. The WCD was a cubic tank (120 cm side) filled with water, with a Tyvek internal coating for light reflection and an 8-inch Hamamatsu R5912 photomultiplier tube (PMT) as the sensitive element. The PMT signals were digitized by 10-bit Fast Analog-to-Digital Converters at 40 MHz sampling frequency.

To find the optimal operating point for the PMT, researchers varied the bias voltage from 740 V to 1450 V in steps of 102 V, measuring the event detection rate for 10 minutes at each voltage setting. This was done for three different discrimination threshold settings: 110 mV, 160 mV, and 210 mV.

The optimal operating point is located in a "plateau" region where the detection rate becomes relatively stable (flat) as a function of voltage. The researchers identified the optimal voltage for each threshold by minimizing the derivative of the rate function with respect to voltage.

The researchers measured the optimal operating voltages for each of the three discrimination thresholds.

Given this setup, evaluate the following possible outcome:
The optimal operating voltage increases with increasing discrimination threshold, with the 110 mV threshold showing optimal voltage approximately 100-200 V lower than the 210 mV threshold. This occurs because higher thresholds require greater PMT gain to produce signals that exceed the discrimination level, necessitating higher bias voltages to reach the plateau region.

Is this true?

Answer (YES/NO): YES